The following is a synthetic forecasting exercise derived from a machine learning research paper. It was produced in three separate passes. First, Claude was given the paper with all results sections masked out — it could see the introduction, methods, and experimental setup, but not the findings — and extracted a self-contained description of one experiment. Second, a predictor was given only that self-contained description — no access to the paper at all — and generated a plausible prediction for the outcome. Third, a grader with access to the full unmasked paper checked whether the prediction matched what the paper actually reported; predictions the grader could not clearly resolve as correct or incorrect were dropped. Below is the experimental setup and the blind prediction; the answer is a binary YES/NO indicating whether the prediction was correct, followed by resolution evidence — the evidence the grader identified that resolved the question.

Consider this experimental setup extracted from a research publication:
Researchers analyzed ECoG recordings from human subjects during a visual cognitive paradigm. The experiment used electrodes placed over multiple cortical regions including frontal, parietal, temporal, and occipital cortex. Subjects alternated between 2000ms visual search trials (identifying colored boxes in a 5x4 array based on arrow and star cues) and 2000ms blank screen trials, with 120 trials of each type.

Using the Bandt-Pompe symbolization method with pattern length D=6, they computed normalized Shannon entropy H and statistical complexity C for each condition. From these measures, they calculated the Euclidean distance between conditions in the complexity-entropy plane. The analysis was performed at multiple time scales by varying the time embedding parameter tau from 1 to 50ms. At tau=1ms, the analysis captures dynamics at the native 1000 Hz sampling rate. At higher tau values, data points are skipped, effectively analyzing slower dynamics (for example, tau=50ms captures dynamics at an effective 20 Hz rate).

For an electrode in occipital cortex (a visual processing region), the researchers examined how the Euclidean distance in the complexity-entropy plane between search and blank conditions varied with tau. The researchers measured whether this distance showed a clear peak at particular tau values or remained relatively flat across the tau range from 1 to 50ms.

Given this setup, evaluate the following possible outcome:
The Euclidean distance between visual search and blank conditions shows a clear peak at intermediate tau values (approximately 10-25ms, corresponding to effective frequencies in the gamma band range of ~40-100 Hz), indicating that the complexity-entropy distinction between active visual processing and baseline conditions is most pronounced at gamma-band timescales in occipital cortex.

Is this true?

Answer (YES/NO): NO